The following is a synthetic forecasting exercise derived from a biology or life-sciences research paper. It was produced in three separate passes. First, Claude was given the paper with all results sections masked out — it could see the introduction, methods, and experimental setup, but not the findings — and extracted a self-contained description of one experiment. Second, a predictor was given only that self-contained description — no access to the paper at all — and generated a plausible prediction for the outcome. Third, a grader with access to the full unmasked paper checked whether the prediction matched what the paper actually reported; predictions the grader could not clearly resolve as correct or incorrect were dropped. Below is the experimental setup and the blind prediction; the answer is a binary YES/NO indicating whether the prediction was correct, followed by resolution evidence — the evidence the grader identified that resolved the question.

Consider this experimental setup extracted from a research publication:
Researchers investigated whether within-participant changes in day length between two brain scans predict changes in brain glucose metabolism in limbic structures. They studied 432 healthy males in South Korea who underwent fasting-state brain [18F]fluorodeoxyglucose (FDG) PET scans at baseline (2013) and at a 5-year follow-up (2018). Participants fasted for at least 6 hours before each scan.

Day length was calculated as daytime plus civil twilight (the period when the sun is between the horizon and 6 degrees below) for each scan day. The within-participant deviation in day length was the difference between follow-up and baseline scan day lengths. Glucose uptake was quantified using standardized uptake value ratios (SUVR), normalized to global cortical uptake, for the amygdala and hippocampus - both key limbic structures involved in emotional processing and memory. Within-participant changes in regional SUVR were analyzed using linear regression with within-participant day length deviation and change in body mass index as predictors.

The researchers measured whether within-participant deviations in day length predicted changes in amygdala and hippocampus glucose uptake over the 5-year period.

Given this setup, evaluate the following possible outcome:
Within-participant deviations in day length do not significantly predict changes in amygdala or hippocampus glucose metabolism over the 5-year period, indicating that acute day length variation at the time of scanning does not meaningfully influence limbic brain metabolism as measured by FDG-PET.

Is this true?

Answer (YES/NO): YES